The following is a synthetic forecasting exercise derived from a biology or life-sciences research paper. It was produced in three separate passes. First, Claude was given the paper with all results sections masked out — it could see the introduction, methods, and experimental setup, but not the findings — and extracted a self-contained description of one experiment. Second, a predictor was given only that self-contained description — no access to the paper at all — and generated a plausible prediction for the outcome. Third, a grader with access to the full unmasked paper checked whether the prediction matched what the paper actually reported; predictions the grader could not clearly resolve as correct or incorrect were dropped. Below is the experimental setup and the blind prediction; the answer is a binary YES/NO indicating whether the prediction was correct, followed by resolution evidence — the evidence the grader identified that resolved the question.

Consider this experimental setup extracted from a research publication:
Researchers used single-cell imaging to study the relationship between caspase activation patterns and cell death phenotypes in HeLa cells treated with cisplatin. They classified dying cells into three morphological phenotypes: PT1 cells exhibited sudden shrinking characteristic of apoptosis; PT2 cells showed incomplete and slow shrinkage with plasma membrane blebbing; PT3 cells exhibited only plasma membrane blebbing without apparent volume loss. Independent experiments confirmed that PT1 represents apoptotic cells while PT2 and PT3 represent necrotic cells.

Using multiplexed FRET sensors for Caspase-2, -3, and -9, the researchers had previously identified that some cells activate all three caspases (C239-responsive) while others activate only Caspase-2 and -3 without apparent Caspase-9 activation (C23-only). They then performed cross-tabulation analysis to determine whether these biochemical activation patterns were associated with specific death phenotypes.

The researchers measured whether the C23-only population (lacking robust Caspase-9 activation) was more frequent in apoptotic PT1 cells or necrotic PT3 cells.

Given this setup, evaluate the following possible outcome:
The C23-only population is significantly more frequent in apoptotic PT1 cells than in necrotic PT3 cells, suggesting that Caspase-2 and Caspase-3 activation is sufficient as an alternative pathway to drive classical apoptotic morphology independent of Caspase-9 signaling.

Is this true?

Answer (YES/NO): NO